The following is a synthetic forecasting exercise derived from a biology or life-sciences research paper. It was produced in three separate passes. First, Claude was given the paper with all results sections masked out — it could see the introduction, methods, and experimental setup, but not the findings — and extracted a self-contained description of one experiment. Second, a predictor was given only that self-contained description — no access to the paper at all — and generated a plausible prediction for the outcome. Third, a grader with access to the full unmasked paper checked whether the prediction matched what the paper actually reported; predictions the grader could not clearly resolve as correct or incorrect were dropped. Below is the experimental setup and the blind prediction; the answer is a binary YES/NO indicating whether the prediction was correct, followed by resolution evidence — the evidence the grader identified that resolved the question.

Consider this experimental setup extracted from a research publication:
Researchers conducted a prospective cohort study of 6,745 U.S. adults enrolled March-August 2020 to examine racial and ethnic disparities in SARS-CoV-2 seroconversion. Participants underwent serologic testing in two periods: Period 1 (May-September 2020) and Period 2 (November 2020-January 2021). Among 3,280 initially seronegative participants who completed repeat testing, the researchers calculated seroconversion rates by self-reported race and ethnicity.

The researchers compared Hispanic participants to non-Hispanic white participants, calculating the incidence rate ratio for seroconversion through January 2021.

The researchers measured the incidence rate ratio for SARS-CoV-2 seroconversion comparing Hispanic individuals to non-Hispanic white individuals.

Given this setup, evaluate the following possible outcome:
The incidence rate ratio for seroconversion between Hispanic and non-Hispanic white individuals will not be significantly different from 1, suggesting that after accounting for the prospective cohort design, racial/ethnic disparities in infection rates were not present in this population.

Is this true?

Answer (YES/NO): NO